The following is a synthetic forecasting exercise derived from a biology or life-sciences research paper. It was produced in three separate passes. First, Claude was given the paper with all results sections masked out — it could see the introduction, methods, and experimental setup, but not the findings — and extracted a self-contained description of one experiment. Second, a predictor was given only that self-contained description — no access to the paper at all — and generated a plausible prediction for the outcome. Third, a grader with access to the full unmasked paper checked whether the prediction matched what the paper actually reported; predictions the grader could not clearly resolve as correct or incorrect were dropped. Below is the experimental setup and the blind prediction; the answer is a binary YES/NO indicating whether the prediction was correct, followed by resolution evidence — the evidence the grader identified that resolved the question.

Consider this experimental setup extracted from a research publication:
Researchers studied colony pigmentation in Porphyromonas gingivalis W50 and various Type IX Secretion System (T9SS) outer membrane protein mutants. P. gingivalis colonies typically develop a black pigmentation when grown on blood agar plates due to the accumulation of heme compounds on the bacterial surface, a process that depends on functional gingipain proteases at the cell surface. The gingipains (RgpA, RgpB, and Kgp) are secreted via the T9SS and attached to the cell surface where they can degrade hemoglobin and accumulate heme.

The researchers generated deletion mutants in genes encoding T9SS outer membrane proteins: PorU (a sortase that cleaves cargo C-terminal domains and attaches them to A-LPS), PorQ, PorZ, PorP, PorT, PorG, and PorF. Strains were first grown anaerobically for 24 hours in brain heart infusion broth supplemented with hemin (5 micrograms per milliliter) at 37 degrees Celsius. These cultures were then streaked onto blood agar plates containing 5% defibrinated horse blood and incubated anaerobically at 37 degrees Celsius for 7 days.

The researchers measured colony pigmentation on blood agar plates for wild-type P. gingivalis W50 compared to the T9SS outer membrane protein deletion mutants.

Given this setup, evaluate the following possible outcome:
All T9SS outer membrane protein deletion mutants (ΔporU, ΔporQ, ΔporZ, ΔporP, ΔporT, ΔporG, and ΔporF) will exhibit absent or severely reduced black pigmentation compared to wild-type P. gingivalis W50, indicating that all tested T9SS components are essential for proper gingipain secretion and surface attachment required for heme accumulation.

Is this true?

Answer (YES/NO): YES